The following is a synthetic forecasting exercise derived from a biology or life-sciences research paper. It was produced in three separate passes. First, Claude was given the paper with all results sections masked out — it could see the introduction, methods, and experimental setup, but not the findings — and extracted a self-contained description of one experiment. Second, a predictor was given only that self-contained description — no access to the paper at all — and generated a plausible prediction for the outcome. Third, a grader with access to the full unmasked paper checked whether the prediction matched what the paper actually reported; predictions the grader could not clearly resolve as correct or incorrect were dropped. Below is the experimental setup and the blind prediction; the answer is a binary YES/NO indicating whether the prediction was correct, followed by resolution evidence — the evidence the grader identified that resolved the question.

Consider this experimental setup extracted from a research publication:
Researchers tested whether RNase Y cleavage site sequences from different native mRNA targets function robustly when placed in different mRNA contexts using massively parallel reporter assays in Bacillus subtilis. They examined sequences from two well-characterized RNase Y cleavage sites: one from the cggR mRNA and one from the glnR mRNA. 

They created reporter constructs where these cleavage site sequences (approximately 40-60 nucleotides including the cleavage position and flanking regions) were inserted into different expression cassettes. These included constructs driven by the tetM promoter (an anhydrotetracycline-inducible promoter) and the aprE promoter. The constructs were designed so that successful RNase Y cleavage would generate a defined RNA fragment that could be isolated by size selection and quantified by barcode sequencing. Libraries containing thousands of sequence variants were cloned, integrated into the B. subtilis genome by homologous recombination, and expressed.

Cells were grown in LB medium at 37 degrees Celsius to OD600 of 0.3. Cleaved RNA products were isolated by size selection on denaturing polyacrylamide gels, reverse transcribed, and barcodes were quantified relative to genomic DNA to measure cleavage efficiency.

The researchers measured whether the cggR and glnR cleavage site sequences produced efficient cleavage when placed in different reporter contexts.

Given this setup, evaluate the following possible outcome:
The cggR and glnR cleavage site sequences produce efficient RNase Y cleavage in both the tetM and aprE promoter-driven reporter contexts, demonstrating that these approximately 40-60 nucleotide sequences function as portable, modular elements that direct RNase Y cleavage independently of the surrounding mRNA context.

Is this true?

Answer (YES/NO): NO